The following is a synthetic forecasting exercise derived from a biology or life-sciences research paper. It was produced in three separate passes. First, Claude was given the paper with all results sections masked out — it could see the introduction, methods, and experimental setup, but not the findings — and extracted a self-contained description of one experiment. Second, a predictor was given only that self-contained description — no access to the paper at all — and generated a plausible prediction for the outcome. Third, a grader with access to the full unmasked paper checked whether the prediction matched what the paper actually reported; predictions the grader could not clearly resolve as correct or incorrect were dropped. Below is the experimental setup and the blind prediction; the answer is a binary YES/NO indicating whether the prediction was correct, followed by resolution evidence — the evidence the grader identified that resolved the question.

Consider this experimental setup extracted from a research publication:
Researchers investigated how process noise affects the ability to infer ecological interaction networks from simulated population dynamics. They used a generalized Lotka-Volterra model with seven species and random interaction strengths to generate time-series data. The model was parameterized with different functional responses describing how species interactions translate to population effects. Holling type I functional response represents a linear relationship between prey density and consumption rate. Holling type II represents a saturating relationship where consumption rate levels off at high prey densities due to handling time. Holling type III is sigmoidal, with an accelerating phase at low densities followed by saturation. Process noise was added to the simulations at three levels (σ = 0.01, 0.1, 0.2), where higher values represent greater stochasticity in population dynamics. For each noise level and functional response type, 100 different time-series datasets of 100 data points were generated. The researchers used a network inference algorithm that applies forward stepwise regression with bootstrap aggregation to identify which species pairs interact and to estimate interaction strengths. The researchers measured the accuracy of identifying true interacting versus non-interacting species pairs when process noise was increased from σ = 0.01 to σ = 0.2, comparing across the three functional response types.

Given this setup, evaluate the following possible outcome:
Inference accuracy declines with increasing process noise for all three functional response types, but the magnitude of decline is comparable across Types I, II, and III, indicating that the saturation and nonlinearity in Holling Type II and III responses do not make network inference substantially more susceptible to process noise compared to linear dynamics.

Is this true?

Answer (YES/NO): NO